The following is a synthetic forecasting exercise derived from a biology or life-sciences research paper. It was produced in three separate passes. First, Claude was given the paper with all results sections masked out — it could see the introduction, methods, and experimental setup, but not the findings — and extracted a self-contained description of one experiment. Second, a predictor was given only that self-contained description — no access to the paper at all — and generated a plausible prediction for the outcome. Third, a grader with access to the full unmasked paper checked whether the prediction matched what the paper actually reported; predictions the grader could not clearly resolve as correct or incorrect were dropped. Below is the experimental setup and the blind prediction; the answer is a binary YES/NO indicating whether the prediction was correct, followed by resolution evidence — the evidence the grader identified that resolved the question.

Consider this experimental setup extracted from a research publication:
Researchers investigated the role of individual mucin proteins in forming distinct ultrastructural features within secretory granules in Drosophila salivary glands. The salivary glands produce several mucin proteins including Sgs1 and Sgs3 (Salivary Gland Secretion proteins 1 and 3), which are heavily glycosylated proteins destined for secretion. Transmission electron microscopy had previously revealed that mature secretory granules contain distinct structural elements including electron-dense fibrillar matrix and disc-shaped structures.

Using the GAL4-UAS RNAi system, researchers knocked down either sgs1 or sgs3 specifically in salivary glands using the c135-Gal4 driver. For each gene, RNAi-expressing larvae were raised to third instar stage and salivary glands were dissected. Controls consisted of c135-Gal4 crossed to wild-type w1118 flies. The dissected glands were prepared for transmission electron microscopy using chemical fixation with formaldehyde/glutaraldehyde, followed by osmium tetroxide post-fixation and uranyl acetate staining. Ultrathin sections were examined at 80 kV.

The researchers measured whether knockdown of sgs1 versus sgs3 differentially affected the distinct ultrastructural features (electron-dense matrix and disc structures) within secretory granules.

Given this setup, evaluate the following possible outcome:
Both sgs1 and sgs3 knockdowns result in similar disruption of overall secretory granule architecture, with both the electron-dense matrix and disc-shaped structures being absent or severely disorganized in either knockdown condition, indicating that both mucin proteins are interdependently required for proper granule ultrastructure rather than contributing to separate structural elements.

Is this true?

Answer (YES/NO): NO